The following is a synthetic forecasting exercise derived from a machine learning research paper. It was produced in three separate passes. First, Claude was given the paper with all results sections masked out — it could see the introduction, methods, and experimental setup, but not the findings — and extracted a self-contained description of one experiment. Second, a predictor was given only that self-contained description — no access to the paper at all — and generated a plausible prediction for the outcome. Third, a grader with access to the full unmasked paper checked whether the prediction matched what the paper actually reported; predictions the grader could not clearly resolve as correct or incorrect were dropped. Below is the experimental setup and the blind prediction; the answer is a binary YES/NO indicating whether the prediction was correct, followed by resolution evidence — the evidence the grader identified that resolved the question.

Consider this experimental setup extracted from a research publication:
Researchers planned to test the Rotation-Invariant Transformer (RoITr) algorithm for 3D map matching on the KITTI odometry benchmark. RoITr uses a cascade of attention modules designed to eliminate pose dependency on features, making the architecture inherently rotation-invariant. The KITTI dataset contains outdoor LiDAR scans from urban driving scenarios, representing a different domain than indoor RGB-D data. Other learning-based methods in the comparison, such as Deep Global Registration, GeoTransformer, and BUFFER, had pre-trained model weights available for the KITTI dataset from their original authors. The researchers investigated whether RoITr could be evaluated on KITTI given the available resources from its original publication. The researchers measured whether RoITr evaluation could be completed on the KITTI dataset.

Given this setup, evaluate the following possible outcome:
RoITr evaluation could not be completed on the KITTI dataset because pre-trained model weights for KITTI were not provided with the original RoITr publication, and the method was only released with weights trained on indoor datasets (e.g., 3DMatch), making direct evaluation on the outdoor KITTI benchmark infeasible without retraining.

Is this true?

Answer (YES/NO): YES